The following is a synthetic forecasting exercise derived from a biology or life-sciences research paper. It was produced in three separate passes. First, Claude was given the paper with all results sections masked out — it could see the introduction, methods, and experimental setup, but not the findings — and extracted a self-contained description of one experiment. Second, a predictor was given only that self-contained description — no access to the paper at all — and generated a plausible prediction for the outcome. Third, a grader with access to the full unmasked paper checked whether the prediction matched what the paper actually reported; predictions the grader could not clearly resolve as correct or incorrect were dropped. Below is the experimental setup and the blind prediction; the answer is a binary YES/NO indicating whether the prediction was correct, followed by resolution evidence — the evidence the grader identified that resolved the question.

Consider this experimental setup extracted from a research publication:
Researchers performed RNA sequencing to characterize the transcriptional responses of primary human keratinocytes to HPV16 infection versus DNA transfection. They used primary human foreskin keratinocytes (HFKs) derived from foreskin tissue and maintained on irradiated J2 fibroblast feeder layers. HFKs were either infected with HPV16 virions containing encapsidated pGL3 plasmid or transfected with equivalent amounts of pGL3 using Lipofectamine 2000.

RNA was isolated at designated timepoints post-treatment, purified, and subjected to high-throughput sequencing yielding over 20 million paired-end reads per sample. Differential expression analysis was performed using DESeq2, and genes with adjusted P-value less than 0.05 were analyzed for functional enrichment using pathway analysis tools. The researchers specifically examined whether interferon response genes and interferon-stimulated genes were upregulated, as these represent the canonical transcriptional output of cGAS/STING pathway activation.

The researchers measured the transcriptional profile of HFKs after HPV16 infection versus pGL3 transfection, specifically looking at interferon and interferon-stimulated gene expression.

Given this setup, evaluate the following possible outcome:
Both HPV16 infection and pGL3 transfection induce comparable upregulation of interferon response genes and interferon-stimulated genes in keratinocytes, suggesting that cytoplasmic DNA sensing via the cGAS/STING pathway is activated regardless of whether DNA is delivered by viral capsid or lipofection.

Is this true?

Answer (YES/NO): NO